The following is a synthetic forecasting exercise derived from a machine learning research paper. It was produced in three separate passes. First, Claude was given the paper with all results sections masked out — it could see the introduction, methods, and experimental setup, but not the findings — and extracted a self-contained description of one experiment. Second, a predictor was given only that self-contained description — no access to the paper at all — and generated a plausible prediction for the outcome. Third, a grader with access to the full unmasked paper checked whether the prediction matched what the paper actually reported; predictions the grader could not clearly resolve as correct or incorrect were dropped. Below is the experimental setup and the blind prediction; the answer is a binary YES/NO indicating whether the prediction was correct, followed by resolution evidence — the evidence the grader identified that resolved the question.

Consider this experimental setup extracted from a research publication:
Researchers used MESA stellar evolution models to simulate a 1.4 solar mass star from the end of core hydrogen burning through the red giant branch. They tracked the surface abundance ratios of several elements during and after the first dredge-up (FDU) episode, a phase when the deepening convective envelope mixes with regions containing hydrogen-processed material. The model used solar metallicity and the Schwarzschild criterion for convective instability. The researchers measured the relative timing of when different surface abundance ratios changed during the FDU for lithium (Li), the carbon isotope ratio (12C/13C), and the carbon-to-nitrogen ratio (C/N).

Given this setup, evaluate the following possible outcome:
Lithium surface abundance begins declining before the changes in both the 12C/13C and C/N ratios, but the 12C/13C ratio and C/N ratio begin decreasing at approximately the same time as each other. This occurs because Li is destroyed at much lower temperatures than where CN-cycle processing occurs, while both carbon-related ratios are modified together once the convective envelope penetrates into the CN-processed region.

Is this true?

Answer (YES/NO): YES